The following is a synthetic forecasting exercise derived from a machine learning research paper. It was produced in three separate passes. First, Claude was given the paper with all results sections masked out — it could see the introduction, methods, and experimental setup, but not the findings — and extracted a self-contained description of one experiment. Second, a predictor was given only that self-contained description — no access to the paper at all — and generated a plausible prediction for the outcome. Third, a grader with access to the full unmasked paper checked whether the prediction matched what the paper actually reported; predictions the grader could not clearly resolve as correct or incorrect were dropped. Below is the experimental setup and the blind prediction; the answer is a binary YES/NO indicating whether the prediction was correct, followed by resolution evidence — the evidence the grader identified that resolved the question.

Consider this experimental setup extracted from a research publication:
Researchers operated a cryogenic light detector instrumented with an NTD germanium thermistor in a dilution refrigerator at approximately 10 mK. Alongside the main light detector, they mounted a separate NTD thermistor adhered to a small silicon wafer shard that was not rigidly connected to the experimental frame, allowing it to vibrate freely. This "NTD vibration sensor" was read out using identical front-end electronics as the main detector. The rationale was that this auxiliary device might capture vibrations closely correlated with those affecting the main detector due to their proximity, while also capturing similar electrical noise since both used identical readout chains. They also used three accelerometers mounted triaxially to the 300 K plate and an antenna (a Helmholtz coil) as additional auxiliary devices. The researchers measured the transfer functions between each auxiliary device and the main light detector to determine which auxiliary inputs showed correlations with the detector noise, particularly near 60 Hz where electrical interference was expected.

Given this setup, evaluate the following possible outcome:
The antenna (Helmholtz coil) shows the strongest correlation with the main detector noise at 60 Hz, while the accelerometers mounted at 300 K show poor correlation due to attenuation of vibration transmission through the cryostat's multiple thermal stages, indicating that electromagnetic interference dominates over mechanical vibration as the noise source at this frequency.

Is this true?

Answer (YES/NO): NO